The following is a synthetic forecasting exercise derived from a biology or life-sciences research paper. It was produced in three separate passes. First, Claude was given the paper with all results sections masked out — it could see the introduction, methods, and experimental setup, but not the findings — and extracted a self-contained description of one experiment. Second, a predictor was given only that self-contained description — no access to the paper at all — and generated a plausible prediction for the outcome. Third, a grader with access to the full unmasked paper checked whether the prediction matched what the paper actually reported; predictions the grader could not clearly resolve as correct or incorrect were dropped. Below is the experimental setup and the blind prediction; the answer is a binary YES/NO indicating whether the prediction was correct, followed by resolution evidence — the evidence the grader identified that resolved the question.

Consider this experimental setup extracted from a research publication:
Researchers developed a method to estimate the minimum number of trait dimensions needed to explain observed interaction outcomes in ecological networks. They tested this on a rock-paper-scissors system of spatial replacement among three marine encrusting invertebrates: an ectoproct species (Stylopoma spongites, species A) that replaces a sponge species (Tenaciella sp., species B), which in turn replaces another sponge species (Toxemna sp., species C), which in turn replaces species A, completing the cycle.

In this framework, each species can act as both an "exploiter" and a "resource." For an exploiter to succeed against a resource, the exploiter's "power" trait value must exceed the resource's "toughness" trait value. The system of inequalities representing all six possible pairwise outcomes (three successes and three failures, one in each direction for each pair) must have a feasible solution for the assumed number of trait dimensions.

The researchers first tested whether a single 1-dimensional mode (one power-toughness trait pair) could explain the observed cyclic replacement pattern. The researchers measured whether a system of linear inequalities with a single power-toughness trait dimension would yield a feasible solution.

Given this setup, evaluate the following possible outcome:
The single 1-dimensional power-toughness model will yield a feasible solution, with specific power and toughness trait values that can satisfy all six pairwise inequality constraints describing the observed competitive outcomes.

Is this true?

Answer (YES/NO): NO